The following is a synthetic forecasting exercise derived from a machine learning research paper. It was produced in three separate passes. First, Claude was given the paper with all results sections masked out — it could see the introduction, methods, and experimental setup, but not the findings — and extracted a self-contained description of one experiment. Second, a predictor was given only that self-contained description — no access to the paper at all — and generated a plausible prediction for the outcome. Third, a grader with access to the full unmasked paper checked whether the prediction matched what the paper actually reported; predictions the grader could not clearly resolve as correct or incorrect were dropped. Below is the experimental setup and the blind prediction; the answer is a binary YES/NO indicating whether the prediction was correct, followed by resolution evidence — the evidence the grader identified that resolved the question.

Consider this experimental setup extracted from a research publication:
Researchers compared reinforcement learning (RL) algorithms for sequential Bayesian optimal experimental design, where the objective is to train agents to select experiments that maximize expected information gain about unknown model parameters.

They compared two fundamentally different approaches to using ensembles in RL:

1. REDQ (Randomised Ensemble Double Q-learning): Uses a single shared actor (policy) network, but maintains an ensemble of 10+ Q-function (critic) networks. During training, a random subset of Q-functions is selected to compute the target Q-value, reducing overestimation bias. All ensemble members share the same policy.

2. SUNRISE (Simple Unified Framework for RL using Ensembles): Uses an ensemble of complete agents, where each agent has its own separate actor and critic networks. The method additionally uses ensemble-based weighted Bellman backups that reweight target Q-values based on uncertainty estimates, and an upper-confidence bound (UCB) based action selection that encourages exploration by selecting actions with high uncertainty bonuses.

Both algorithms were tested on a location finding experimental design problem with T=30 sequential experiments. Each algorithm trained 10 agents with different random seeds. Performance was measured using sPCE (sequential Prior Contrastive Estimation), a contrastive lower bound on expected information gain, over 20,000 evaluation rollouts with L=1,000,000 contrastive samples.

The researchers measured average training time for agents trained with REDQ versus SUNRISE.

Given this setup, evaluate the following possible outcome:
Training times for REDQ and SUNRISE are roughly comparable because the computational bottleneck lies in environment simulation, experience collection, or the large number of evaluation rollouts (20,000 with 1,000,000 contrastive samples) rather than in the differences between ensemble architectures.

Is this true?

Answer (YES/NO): NO